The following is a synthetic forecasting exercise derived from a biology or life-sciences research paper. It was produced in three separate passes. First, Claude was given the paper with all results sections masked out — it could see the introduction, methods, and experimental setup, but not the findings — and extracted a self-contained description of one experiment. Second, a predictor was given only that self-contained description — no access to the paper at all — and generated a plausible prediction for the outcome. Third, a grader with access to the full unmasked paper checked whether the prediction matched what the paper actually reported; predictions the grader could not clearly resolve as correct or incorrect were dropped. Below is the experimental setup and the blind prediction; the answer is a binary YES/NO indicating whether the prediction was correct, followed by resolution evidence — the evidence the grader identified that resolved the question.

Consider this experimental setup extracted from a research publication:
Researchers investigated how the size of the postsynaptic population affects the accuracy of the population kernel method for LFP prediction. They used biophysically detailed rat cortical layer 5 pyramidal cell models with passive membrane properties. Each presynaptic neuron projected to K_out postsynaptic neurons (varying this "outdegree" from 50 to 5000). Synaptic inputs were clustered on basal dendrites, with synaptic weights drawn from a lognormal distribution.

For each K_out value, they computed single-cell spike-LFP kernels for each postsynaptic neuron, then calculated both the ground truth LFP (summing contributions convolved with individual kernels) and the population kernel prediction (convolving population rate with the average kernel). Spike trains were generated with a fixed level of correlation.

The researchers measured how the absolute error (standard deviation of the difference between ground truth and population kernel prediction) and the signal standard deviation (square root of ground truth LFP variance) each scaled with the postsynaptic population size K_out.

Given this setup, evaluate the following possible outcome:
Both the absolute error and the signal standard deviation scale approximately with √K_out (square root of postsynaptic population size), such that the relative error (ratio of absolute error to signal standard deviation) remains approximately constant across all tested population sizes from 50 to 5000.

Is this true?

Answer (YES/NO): NO